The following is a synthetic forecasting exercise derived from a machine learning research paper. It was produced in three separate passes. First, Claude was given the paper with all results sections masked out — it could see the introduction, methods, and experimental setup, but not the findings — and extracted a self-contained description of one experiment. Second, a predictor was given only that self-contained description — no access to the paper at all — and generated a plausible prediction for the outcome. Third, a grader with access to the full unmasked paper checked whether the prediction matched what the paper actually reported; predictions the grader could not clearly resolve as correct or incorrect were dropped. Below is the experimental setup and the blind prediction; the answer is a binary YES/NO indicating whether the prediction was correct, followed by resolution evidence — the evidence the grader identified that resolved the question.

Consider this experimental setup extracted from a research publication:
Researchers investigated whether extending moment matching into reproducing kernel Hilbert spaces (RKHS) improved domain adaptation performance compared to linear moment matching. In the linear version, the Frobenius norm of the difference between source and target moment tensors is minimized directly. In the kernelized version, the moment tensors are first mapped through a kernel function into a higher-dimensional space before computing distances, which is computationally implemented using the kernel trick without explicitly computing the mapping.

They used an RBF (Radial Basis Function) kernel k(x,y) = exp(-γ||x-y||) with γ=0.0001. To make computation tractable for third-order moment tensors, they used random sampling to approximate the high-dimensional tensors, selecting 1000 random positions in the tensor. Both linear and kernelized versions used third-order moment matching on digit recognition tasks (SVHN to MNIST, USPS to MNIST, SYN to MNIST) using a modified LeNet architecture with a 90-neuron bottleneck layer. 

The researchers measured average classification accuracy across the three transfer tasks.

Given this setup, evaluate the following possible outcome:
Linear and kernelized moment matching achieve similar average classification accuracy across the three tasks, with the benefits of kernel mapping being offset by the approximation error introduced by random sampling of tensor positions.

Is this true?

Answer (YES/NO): NO